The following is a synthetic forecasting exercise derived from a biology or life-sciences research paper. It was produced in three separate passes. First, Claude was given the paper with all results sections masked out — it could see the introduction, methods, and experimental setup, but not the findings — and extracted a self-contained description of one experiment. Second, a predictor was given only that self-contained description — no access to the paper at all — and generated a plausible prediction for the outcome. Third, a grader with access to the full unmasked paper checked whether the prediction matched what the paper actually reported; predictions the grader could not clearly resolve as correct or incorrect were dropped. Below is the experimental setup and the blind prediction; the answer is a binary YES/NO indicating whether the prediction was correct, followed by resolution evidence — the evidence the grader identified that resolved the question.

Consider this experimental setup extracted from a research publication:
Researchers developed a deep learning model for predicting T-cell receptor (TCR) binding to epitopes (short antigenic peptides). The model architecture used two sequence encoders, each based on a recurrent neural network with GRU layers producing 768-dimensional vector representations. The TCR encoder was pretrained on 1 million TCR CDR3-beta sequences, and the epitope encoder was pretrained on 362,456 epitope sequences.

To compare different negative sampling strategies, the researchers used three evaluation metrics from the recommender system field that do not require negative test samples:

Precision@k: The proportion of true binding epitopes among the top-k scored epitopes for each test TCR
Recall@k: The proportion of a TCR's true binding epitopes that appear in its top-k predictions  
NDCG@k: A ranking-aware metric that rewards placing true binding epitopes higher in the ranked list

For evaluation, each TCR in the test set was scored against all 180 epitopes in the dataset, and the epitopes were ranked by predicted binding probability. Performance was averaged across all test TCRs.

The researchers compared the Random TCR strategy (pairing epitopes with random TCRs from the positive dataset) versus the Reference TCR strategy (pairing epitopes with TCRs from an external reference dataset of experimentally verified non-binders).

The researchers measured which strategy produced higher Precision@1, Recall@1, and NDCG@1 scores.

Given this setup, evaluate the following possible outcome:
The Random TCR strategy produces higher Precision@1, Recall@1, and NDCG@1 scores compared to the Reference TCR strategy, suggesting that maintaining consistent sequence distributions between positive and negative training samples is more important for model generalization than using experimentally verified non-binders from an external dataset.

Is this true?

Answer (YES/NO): NO